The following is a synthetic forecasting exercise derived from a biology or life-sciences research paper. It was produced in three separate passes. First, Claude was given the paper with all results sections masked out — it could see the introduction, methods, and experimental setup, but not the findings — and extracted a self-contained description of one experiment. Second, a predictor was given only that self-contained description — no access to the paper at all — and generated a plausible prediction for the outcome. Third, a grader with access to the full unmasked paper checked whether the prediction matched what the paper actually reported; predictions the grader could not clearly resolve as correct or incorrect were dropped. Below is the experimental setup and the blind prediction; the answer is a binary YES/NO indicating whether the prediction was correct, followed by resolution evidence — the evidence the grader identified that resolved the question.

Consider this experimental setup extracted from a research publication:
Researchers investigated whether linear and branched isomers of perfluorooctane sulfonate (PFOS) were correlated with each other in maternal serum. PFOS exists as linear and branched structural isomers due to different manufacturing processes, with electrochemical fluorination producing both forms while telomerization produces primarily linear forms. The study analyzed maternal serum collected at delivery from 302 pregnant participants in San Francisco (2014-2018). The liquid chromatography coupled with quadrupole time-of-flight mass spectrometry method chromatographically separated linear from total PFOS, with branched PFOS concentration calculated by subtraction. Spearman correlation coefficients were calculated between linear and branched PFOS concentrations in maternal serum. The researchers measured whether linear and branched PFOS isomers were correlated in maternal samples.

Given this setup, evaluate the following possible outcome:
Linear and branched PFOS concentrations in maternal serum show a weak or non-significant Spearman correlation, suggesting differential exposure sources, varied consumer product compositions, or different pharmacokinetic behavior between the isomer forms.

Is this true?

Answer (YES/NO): NO